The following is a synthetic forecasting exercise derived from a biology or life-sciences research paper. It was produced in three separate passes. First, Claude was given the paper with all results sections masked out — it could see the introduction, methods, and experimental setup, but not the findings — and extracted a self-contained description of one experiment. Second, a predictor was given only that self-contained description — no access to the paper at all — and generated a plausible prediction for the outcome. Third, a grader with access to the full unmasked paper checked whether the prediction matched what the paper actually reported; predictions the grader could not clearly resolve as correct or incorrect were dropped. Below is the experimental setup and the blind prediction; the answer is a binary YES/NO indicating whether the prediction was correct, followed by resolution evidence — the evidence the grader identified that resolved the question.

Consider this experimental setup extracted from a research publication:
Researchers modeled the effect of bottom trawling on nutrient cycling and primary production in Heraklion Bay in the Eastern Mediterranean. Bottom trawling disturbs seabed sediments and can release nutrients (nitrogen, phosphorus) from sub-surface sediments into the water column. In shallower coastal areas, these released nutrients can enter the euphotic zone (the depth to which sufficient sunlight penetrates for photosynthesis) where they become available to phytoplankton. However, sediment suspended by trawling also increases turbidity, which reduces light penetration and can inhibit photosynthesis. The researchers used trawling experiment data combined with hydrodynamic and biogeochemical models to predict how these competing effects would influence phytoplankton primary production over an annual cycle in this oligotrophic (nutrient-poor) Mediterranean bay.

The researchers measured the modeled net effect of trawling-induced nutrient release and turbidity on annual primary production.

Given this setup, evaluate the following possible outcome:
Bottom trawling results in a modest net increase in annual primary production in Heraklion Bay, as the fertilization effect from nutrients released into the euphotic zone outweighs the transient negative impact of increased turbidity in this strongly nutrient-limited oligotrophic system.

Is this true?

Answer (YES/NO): YES